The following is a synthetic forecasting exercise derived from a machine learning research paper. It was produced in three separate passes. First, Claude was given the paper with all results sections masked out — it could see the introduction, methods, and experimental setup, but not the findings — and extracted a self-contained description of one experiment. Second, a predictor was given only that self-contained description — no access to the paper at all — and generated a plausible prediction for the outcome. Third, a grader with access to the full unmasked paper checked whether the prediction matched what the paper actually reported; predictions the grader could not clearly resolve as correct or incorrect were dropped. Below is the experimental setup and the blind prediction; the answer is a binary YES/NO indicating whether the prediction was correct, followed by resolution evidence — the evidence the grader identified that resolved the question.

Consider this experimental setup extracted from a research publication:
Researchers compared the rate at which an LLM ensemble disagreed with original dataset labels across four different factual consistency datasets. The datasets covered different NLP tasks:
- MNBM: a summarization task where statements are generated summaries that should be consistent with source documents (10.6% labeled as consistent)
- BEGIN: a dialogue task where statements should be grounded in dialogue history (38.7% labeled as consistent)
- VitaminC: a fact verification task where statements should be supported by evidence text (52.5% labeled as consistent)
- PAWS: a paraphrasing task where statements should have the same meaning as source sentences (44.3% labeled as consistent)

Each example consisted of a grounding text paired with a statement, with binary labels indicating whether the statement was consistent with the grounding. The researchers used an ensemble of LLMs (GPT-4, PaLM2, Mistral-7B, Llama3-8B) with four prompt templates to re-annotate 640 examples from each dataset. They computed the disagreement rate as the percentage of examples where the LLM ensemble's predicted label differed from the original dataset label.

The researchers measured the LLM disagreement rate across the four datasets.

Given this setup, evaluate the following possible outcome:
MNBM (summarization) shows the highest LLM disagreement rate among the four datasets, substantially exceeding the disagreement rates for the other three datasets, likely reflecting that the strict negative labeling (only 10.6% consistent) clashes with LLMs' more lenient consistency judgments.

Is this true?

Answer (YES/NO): NO